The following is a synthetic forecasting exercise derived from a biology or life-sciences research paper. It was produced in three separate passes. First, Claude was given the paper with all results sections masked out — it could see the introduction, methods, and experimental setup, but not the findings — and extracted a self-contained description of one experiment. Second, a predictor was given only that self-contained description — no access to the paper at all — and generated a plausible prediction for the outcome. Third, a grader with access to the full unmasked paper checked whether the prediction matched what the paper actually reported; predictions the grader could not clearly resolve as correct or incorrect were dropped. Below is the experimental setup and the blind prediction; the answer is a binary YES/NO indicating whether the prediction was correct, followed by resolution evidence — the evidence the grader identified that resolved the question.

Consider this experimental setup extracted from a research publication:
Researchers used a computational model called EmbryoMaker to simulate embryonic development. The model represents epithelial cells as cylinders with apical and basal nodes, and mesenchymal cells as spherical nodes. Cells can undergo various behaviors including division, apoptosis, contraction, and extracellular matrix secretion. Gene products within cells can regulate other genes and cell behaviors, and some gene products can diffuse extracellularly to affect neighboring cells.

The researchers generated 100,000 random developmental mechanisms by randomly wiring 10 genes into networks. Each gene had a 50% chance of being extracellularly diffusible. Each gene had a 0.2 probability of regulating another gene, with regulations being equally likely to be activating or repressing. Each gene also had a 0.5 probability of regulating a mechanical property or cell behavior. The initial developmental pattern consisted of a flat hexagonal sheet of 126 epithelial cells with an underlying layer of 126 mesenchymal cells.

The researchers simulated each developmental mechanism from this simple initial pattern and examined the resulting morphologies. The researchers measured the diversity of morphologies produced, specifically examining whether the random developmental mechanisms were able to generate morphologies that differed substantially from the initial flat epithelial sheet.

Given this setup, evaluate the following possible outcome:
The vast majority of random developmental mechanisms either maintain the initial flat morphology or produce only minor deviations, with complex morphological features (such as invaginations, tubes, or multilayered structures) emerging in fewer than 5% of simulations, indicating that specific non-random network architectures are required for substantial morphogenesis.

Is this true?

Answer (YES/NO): YES